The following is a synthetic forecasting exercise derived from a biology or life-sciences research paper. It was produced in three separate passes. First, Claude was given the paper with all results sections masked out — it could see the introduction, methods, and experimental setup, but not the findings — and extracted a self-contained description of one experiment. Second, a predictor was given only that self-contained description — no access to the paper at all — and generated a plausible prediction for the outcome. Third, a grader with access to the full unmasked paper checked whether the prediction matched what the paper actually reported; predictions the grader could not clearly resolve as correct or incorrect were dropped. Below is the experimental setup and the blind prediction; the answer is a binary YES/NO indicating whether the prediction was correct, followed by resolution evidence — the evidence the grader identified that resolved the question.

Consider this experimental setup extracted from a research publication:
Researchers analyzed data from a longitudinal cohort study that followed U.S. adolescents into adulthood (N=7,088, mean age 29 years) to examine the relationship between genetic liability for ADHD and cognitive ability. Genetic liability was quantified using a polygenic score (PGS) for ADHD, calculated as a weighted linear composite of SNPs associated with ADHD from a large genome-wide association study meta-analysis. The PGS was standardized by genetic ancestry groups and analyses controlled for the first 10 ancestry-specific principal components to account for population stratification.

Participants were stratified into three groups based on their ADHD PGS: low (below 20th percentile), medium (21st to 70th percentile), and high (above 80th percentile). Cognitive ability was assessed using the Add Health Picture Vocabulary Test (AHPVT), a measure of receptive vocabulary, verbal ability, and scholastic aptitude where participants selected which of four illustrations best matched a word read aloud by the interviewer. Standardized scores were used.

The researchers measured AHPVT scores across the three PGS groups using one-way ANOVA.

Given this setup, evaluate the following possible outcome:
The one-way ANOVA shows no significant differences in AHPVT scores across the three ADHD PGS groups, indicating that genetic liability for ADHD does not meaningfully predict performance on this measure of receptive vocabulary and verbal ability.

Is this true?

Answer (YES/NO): NO